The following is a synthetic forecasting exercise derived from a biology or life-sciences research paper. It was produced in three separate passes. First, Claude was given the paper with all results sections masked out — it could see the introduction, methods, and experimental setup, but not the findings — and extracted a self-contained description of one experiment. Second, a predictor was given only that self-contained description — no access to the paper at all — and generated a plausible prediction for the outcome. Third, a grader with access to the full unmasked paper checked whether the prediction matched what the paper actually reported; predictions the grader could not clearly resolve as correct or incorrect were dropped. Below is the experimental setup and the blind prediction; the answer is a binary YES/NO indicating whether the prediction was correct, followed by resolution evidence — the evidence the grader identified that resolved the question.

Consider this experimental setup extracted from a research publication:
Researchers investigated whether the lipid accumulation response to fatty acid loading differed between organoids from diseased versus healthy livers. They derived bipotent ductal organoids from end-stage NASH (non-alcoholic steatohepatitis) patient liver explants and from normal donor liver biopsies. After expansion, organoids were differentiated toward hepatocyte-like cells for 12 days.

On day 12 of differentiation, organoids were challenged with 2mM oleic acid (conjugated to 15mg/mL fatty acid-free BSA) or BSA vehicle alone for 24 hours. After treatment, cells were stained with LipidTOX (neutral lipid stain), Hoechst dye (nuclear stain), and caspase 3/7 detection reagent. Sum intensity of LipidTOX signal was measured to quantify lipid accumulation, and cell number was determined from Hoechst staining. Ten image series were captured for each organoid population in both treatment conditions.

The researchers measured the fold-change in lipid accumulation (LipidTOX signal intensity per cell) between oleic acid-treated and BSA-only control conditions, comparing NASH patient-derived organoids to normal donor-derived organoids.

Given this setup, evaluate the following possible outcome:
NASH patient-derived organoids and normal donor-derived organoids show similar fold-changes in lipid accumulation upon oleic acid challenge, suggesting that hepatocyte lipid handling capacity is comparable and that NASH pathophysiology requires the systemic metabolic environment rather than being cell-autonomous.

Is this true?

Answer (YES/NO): NO